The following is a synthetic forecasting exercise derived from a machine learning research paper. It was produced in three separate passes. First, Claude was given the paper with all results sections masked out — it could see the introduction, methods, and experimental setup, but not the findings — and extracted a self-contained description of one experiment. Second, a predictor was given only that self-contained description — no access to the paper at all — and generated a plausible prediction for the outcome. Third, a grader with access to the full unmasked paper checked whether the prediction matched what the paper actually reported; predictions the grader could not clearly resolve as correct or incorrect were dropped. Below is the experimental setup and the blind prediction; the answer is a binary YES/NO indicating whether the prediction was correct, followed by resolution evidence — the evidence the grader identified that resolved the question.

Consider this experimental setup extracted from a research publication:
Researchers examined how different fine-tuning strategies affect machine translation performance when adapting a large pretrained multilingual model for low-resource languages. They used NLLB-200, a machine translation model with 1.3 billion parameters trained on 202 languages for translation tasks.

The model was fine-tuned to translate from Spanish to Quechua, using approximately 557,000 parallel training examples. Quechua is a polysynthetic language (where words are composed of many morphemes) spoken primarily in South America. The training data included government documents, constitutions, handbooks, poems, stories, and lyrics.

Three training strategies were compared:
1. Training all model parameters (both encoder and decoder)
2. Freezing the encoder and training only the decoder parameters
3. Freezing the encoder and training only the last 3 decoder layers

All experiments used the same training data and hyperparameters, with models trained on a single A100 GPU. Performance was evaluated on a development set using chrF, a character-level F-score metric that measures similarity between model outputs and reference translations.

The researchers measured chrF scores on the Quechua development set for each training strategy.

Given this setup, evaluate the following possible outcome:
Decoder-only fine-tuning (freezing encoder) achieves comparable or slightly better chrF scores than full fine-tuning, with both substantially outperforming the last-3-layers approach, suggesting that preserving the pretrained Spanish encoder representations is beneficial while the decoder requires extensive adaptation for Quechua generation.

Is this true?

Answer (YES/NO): NO